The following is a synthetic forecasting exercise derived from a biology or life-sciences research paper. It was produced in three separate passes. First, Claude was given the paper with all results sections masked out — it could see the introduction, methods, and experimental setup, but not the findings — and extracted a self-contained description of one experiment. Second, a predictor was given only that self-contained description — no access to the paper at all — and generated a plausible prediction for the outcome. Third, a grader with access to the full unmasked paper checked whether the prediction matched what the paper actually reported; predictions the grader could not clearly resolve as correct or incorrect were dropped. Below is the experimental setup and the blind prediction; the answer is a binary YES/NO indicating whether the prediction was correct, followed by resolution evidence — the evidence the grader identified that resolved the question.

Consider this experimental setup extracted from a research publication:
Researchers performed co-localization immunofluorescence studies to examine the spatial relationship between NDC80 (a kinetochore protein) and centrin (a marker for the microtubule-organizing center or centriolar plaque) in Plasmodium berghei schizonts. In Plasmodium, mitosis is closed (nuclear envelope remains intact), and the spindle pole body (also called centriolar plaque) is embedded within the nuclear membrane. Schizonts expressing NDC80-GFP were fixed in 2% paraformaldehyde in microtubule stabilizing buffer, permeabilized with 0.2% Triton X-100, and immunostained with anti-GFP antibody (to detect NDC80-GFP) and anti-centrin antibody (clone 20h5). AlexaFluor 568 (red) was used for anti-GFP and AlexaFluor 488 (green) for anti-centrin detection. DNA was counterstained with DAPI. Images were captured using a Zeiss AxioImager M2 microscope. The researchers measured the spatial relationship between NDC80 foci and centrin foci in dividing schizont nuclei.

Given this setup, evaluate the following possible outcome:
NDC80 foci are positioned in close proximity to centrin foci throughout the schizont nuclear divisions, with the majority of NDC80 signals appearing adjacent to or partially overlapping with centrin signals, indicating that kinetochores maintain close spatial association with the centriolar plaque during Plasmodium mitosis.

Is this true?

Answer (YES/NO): NO